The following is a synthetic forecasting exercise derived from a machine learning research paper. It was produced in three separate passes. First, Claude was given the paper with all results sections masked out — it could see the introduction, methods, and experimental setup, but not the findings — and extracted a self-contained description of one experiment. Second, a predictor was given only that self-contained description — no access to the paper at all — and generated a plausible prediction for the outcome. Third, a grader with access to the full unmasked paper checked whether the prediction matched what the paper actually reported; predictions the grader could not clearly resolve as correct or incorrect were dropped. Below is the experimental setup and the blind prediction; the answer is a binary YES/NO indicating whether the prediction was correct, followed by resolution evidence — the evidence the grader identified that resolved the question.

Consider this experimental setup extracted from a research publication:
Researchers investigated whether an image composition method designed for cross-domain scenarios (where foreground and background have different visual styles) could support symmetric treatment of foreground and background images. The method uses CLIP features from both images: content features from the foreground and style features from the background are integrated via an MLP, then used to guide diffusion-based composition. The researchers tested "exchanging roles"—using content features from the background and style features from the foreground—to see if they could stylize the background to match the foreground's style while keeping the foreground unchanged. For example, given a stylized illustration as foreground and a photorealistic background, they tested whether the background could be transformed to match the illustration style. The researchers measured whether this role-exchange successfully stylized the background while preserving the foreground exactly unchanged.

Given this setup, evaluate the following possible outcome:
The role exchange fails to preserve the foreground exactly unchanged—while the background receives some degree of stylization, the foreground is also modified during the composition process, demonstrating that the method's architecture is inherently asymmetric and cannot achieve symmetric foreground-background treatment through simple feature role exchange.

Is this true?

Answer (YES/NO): NO